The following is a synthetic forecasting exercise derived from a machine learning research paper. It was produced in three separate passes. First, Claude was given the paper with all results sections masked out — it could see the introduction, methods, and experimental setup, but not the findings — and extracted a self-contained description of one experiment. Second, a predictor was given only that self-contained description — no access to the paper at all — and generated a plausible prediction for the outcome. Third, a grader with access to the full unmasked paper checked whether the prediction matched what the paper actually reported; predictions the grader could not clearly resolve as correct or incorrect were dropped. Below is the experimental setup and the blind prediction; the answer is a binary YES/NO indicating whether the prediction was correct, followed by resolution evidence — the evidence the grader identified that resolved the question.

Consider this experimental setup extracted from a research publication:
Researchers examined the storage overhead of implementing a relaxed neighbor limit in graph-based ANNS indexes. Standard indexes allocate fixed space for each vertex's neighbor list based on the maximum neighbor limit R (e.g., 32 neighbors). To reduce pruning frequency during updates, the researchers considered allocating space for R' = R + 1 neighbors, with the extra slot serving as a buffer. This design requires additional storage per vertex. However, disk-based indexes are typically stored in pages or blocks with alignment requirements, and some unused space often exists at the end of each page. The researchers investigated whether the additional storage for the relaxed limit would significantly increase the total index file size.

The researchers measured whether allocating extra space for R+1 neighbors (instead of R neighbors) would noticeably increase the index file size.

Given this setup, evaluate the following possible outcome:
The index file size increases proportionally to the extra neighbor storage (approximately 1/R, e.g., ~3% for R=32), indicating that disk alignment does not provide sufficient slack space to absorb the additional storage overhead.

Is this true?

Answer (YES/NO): NO